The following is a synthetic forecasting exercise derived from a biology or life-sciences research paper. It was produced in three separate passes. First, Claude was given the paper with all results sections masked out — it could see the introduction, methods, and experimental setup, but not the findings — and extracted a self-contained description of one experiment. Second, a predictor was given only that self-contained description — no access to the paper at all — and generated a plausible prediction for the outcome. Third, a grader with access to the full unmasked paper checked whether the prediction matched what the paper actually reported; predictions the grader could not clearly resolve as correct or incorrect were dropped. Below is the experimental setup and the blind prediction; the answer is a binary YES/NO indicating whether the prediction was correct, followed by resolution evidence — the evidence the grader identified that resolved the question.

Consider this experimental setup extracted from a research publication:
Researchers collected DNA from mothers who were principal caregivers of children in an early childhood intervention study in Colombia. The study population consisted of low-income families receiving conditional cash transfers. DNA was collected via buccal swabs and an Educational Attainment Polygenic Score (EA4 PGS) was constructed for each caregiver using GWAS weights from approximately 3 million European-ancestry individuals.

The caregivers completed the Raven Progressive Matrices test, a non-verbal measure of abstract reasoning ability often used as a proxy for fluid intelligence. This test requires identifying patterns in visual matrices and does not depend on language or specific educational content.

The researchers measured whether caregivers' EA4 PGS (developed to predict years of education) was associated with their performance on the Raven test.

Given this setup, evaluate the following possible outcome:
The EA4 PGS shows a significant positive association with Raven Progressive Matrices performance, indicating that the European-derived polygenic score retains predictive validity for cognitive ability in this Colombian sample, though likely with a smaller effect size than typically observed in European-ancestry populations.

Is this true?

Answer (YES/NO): YES